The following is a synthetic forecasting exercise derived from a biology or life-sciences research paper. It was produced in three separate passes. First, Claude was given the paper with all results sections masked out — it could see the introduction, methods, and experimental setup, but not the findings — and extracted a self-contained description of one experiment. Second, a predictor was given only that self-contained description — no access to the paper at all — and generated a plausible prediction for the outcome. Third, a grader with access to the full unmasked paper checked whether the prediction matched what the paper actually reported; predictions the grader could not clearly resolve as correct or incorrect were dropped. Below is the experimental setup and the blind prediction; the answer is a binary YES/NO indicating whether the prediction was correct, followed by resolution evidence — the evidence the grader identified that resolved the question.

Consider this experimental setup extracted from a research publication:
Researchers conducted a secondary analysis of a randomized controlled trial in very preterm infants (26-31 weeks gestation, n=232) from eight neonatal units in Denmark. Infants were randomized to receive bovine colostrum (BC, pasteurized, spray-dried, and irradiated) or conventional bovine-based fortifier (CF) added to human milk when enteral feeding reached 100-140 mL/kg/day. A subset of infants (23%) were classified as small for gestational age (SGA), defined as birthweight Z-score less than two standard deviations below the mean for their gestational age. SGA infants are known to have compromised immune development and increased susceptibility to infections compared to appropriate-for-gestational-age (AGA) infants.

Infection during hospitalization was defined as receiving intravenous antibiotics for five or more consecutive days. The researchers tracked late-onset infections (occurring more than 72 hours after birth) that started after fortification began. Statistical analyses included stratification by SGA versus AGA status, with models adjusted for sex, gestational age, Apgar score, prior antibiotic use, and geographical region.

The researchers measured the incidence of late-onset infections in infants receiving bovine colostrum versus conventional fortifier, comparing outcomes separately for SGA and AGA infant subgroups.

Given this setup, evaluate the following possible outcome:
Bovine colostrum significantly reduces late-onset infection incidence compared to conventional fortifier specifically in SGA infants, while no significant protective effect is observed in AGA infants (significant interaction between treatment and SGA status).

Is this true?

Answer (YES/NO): NO